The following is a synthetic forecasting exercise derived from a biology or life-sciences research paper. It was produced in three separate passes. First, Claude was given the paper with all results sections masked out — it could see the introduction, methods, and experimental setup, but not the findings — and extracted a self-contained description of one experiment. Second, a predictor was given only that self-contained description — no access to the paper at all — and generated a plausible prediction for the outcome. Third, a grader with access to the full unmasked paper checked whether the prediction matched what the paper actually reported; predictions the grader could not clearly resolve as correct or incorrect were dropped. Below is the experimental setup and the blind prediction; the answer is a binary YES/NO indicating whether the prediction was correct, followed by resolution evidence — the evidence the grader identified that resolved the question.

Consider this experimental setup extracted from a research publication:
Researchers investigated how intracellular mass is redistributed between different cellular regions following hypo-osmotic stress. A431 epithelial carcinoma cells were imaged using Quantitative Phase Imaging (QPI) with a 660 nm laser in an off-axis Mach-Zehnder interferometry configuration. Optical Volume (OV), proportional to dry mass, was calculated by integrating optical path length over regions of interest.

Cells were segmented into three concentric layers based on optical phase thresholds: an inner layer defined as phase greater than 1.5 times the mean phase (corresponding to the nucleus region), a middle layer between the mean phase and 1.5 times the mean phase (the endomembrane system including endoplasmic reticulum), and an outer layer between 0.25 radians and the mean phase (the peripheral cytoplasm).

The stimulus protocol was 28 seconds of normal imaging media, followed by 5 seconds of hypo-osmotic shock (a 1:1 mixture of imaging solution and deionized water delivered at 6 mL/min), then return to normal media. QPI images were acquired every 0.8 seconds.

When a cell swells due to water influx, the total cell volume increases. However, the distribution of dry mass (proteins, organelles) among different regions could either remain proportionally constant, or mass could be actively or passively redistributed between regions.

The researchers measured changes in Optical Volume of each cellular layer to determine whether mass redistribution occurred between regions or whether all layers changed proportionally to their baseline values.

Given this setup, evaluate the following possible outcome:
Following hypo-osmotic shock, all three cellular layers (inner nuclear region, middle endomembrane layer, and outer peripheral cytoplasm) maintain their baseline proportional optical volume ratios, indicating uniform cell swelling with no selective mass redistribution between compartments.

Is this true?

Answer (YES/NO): NO